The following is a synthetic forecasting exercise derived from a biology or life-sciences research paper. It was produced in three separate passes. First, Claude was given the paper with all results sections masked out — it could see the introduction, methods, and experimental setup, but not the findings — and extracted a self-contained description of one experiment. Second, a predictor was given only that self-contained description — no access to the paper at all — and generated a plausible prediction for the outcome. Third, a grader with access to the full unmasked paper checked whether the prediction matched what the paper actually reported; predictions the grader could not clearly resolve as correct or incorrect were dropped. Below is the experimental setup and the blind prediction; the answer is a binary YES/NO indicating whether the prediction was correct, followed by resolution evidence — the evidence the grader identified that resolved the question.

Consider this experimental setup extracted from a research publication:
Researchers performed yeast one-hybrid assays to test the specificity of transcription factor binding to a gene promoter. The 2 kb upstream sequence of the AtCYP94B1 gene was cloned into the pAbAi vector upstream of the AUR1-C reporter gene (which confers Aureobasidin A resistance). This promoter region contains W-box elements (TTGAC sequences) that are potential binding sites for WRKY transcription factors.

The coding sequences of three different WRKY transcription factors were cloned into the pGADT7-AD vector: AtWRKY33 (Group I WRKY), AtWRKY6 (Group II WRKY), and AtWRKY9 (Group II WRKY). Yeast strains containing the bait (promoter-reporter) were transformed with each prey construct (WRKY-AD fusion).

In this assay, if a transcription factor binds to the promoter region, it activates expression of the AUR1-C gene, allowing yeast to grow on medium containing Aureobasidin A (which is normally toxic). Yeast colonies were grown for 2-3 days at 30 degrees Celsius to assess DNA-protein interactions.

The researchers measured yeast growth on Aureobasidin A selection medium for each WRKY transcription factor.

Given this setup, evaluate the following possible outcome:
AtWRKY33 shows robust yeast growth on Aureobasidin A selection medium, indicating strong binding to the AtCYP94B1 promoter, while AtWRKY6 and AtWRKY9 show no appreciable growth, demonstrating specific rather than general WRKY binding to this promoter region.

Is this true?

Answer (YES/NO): NO